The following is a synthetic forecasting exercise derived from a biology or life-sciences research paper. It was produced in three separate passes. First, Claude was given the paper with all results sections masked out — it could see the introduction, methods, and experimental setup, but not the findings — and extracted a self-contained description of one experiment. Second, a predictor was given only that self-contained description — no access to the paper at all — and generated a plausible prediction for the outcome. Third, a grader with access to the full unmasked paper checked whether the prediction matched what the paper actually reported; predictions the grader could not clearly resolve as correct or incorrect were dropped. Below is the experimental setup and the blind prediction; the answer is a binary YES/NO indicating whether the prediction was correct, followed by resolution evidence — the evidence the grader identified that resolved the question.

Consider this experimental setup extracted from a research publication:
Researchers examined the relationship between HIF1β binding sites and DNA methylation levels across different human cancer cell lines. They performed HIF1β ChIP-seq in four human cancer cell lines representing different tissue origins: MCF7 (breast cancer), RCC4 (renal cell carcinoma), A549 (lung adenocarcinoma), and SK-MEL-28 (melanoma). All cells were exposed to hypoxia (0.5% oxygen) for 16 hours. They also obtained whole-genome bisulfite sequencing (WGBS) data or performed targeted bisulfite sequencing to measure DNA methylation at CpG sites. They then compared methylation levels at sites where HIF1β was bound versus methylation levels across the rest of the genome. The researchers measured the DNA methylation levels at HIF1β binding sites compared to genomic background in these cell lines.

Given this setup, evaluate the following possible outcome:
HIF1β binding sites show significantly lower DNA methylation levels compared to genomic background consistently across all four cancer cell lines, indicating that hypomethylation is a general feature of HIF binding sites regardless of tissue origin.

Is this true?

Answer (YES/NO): YES